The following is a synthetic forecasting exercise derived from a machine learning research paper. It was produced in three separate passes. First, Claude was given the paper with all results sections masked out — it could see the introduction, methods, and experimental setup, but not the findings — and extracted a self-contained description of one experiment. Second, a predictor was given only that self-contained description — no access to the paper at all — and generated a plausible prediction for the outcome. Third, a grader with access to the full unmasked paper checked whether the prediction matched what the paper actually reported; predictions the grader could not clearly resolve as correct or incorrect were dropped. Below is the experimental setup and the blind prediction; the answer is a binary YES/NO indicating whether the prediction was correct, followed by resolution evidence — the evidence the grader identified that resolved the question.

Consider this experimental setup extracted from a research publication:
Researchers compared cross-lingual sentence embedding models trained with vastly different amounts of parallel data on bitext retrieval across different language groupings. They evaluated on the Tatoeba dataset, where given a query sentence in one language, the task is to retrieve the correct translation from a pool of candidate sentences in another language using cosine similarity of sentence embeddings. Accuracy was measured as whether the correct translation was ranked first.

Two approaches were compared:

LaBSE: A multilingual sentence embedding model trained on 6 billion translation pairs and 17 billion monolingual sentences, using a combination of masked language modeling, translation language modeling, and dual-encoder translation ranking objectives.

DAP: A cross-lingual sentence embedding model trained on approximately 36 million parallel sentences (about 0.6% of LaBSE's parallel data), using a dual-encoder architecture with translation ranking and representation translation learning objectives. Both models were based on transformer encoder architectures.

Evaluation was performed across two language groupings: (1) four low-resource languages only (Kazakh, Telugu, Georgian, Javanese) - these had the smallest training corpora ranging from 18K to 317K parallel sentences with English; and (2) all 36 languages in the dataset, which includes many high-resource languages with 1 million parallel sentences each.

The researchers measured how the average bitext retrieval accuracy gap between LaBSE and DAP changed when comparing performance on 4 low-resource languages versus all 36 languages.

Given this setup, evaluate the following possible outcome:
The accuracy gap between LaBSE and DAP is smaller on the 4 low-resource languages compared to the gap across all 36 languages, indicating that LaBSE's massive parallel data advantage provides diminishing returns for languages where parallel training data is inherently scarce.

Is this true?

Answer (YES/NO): NO